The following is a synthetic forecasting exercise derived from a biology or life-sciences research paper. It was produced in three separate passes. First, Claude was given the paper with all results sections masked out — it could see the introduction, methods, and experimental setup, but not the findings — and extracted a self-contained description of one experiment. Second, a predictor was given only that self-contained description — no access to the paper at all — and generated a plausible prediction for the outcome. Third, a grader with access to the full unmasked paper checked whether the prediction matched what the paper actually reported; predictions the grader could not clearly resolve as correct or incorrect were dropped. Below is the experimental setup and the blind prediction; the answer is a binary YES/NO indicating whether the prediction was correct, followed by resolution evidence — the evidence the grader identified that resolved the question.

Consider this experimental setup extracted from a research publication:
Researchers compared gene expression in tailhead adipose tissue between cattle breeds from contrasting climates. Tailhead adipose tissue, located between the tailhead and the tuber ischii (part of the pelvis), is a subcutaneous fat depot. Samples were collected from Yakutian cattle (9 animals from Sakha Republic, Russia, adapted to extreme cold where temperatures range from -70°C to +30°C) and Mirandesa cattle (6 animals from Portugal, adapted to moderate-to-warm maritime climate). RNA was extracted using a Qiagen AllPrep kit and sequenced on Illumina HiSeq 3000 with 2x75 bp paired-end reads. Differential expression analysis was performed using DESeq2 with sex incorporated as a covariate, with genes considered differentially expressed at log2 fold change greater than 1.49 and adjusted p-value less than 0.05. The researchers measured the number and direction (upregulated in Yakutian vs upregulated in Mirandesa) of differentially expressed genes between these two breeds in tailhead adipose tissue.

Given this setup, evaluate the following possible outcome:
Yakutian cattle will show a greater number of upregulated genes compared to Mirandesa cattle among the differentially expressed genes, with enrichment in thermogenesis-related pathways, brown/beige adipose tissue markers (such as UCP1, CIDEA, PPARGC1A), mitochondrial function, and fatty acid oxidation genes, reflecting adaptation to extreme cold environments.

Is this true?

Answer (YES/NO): NO